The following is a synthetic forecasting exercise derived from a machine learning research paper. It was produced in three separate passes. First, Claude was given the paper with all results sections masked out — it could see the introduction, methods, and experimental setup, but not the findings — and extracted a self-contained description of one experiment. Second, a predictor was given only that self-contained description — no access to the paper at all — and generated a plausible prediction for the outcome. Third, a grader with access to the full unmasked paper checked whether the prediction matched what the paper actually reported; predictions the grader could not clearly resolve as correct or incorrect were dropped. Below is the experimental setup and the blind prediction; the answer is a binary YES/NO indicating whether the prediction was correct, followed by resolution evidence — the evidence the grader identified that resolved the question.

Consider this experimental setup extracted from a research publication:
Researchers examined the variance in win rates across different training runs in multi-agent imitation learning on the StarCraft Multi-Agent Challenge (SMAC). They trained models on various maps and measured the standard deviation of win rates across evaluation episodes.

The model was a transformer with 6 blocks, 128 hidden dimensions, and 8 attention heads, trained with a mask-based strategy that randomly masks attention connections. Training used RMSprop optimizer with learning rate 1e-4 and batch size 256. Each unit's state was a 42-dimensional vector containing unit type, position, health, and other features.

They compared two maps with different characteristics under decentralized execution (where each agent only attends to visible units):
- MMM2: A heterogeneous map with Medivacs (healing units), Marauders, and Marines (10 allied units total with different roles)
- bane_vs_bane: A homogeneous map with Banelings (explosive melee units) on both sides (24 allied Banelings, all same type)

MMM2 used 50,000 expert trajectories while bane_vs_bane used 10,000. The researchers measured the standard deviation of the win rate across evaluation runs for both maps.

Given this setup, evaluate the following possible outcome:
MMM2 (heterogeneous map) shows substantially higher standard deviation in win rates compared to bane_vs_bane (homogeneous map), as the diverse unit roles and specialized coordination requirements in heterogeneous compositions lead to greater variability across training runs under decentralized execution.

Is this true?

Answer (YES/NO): YES